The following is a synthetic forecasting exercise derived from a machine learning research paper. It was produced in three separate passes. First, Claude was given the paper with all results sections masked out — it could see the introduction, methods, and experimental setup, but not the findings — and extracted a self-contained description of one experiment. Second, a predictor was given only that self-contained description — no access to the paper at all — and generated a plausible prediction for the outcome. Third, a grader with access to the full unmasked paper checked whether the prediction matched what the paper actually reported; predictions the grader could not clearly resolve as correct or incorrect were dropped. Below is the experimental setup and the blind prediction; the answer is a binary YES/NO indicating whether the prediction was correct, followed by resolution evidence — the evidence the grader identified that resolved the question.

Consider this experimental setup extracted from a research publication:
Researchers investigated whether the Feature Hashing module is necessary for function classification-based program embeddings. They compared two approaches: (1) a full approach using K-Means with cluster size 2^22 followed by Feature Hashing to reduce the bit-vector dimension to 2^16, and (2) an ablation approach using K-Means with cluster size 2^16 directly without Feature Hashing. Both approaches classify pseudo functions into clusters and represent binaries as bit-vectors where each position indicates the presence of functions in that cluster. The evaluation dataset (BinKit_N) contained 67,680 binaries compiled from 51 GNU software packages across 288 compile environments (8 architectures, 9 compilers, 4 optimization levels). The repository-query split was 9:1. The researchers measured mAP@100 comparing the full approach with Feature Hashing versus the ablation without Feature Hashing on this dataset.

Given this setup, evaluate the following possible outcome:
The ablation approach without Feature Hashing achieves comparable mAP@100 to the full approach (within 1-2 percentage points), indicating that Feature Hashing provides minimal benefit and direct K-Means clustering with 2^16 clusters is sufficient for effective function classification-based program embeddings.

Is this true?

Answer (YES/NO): NO